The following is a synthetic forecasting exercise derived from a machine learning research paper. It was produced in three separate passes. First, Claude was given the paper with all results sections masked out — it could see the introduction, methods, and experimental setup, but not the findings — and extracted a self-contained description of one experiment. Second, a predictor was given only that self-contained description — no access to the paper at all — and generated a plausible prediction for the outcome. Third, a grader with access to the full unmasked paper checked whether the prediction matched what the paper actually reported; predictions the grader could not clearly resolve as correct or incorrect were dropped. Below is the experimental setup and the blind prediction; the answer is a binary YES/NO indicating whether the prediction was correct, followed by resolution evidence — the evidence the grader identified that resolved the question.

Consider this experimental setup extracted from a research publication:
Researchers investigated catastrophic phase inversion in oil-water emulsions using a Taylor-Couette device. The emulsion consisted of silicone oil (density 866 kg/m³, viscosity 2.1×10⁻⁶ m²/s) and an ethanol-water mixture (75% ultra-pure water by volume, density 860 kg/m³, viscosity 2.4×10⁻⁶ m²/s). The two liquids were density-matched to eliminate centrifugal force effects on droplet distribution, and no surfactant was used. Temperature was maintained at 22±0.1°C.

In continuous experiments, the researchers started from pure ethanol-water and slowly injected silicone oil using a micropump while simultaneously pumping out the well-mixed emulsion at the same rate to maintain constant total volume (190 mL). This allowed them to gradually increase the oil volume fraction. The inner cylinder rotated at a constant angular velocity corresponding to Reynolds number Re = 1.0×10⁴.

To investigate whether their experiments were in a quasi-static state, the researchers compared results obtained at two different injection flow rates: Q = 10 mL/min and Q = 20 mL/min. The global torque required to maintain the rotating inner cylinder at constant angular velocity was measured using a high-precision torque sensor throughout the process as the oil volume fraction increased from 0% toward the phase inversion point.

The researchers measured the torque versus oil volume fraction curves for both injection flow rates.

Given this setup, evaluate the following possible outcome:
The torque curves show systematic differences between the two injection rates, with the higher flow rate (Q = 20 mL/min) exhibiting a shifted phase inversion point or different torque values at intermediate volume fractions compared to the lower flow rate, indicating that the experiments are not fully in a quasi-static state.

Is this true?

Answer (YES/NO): NO